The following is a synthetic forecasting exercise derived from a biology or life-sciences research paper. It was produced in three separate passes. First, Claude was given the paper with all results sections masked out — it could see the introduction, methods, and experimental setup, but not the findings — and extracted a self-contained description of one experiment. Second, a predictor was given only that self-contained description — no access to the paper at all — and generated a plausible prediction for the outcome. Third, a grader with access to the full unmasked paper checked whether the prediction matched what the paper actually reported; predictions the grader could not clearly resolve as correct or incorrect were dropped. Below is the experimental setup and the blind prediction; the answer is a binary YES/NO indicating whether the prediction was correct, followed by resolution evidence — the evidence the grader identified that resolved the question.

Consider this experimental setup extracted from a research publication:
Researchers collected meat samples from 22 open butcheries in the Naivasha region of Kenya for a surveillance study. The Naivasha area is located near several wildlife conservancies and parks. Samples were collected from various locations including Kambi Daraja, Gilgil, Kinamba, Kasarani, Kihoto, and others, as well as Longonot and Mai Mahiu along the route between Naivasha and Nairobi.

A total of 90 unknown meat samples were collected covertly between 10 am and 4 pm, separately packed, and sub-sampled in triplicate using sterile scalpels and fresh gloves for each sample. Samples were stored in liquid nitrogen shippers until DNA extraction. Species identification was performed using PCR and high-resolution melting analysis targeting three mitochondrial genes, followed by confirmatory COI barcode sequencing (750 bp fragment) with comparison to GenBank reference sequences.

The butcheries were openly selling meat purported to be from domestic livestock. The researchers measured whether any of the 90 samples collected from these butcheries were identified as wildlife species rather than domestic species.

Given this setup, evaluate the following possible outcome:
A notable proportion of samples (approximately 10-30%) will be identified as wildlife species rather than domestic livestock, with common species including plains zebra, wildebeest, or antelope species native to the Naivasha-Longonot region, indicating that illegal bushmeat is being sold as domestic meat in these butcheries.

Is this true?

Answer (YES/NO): NO